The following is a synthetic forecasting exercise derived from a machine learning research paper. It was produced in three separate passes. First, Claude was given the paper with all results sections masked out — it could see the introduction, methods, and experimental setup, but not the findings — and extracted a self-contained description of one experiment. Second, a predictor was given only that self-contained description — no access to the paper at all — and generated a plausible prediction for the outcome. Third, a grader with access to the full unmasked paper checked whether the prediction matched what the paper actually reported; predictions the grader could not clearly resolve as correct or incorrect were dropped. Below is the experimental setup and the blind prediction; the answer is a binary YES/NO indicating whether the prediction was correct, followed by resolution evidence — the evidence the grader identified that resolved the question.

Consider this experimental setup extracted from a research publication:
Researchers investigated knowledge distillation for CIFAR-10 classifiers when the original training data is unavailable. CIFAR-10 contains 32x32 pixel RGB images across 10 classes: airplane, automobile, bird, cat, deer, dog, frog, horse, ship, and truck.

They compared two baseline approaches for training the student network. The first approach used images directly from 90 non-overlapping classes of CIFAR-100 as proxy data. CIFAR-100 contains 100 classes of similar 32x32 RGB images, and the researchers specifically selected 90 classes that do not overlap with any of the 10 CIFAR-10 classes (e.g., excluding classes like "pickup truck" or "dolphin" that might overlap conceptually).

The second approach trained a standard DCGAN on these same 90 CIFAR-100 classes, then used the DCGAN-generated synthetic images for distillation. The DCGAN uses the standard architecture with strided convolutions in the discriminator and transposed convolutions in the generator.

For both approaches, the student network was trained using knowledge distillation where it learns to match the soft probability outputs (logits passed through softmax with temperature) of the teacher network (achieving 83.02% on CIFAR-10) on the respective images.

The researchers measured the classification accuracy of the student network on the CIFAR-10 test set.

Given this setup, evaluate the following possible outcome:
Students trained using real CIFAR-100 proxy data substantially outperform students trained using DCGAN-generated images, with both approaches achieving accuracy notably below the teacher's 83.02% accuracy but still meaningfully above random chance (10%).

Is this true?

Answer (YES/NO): YES